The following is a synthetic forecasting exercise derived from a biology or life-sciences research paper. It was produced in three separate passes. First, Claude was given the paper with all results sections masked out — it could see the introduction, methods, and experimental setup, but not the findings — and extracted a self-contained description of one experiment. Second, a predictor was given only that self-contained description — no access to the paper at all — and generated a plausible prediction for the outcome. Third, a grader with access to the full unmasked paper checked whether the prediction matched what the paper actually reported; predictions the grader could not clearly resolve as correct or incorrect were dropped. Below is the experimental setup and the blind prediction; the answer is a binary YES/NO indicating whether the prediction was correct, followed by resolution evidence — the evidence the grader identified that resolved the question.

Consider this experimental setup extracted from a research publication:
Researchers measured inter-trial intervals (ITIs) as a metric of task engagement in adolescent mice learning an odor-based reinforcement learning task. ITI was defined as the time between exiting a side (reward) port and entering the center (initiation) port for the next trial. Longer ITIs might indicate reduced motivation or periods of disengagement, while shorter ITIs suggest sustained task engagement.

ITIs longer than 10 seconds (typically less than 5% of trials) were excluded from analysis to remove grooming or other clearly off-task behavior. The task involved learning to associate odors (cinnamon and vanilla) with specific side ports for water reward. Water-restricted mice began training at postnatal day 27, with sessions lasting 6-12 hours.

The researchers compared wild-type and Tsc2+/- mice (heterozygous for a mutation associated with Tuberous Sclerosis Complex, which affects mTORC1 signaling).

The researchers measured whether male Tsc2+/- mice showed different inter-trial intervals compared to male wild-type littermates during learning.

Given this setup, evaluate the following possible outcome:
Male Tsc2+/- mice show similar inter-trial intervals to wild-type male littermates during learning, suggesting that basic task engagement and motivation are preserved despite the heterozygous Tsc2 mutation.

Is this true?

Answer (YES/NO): NO